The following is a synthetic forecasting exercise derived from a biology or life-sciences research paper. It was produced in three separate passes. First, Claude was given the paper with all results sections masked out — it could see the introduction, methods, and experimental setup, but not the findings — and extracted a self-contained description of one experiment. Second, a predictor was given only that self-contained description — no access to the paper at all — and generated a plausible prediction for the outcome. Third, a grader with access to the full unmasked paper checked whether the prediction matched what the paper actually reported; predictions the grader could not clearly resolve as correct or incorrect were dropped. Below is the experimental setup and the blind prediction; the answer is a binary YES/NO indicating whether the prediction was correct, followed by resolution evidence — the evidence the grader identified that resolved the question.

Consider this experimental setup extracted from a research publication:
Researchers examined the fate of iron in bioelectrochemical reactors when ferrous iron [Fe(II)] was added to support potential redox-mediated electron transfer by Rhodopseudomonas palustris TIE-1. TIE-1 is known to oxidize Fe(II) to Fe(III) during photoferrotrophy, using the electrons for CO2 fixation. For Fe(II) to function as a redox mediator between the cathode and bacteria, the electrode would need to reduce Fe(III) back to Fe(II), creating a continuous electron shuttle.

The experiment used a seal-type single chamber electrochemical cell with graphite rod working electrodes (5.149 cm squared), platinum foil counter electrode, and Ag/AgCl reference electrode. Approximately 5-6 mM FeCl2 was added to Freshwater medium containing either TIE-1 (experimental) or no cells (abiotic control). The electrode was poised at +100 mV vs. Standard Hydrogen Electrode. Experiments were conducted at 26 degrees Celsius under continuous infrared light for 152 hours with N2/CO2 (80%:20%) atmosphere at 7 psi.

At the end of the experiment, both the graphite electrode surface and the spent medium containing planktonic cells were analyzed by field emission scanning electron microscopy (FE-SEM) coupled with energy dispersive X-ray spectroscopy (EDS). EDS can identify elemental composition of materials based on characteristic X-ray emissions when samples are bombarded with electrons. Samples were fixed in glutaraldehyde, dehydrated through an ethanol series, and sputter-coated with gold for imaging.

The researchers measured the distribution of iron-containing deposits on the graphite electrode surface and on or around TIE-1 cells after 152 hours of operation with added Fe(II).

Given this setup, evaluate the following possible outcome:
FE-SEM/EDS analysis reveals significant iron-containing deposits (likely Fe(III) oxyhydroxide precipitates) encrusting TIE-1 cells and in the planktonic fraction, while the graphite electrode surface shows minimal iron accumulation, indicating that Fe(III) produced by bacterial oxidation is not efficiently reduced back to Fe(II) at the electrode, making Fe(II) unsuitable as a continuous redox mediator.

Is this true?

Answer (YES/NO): NO